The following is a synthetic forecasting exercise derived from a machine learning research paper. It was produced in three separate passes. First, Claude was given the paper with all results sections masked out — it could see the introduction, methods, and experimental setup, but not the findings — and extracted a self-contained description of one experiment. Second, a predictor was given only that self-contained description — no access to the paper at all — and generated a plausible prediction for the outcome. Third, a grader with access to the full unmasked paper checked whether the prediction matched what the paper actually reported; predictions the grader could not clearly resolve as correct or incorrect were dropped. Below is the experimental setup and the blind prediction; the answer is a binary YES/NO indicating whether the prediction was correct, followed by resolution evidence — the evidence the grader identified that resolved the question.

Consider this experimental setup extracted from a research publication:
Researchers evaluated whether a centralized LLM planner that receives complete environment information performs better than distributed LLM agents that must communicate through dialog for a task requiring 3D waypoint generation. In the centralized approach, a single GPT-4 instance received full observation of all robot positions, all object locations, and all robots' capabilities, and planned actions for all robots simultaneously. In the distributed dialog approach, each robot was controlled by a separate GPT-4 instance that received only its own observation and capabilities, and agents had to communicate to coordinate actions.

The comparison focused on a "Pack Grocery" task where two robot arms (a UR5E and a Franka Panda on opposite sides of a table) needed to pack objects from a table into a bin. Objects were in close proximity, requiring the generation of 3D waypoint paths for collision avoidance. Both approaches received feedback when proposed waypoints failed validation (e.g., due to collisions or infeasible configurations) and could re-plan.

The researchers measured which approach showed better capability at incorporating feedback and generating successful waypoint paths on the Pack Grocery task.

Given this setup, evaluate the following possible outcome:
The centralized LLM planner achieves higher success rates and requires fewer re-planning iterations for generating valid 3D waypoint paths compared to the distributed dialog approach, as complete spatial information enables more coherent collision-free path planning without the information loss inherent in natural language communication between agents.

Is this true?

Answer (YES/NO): YES